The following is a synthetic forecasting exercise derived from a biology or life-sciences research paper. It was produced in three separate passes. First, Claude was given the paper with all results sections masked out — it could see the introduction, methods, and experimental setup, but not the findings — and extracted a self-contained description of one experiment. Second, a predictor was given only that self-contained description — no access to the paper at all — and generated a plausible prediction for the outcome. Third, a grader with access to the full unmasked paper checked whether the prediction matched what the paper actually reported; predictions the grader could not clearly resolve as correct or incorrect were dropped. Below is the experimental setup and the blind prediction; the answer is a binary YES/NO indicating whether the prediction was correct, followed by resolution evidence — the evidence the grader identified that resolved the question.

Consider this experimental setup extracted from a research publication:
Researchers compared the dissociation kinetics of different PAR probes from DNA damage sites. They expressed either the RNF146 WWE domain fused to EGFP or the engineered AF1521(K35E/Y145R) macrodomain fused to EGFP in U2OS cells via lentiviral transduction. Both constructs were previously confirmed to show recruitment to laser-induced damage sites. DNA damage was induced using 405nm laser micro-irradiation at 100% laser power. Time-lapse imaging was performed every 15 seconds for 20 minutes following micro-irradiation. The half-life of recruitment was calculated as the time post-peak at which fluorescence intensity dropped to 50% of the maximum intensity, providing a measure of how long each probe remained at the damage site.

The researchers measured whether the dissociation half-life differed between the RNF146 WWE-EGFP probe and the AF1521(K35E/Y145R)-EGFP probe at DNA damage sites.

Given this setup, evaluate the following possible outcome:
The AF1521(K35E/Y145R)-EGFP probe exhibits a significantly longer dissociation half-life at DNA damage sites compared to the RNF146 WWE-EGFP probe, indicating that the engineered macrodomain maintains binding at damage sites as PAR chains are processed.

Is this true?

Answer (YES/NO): NO